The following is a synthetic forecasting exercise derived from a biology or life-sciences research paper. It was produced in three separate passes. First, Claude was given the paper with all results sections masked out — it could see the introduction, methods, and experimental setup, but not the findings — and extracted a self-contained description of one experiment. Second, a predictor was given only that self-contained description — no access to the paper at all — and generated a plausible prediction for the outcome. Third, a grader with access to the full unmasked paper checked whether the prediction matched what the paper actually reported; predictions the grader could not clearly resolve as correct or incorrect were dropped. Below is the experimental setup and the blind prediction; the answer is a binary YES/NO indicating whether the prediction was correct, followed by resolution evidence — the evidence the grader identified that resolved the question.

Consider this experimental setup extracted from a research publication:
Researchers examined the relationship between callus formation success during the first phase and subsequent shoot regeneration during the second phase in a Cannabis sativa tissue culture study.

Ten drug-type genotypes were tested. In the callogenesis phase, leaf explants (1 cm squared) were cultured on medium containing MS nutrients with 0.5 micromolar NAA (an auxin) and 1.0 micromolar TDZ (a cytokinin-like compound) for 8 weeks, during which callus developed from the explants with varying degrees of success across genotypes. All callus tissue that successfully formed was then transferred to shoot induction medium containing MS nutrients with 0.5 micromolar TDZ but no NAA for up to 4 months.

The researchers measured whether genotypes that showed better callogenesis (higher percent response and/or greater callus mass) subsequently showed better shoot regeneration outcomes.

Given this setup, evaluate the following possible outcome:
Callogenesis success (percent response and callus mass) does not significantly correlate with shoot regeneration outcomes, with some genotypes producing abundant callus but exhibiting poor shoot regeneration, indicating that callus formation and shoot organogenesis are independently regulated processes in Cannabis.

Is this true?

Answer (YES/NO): YES